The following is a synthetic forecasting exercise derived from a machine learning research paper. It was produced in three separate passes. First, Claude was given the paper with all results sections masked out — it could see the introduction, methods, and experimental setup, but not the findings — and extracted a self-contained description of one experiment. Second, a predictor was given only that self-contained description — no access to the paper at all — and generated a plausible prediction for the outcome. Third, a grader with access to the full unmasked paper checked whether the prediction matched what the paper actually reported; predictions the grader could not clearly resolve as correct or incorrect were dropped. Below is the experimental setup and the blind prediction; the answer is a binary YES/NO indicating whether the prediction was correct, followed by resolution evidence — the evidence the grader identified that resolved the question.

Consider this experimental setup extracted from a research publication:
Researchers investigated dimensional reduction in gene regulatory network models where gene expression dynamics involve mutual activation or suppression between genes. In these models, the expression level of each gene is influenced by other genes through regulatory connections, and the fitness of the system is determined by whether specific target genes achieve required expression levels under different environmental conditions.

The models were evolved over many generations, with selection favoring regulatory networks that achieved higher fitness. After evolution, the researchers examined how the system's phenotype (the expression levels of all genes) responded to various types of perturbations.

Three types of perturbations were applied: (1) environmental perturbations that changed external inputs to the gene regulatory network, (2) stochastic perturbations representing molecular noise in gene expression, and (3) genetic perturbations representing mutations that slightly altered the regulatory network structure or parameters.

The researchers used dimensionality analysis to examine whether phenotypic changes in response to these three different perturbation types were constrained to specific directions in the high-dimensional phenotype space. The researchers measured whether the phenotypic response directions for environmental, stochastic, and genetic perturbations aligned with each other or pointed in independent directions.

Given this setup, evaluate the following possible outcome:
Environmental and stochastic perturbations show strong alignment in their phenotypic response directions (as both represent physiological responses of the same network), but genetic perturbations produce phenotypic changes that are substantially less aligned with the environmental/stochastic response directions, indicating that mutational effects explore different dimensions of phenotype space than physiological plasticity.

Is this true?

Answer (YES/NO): NO